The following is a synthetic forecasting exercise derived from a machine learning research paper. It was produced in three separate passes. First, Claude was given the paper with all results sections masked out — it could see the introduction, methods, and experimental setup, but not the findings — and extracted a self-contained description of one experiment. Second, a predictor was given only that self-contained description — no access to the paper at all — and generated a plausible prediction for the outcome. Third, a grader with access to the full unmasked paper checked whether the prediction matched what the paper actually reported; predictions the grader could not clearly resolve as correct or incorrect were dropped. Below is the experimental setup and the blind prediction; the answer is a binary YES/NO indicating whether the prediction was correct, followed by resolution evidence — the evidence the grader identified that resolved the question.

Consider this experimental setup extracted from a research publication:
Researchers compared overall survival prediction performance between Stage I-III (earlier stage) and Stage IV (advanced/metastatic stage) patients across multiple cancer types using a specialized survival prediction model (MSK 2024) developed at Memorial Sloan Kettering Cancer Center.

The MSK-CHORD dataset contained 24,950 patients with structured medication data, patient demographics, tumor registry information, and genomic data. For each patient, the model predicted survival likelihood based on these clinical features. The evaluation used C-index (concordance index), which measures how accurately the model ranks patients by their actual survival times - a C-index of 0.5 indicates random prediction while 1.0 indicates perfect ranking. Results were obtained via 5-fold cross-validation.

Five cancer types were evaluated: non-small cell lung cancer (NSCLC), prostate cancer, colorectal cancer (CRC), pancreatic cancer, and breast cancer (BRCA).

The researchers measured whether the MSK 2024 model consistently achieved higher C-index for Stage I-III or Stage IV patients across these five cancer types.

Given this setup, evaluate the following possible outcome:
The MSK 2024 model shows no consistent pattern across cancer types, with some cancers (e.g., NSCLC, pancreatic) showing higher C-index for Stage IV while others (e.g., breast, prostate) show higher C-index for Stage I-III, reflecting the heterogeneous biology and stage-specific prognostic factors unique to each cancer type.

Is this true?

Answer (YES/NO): NO